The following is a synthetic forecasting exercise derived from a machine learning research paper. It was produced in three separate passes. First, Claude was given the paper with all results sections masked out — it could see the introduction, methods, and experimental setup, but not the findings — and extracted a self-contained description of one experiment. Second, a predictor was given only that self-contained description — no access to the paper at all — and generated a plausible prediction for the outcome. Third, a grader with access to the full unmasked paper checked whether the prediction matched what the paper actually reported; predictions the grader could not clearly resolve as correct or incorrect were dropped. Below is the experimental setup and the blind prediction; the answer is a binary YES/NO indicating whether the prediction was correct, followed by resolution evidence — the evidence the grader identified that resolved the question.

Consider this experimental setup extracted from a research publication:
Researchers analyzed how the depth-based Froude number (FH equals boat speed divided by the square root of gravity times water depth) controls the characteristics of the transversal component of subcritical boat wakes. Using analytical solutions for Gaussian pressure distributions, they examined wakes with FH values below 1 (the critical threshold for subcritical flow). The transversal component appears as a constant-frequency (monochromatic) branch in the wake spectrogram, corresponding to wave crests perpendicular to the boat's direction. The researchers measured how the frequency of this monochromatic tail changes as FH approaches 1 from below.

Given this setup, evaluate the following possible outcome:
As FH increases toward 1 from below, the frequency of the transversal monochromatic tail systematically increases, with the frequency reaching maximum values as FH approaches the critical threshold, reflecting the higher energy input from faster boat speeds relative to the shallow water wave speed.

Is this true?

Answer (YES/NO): NO